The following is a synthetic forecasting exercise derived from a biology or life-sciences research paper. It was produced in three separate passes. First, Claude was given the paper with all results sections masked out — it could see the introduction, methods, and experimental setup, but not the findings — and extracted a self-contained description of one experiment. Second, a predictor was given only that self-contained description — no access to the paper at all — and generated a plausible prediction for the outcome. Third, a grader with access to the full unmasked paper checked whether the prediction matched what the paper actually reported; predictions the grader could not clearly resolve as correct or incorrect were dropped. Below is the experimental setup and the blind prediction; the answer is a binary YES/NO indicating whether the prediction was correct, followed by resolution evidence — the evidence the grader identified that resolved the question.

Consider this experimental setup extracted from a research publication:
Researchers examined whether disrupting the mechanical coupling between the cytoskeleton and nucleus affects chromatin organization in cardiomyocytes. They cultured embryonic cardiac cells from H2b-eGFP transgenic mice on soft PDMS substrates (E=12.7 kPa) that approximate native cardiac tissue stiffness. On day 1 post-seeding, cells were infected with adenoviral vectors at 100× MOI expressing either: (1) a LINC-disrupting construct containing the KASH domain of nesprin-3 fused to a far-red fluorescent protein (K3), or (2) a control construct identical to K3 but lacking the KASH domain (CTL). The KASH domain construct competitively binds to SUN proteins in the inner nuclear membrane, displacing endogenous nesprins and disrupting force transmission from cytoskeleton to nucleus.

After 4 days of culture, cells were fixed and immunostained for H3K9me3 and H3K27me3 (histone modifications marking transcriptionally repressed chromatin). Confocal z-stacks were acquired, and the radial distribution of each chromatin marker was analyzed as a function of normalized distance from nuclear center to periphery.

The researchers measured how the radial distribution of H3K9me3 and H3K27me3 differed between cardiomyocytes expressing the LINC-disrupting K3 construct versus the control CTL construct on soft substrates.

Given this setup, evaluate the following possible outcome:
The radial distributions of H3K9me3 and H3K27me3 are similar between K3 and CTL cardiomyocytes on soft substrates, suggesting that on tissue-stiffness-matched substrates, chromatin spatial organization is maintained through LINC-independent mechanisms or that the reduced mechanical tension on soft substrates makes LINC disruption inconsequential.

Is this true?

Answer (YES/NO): NO